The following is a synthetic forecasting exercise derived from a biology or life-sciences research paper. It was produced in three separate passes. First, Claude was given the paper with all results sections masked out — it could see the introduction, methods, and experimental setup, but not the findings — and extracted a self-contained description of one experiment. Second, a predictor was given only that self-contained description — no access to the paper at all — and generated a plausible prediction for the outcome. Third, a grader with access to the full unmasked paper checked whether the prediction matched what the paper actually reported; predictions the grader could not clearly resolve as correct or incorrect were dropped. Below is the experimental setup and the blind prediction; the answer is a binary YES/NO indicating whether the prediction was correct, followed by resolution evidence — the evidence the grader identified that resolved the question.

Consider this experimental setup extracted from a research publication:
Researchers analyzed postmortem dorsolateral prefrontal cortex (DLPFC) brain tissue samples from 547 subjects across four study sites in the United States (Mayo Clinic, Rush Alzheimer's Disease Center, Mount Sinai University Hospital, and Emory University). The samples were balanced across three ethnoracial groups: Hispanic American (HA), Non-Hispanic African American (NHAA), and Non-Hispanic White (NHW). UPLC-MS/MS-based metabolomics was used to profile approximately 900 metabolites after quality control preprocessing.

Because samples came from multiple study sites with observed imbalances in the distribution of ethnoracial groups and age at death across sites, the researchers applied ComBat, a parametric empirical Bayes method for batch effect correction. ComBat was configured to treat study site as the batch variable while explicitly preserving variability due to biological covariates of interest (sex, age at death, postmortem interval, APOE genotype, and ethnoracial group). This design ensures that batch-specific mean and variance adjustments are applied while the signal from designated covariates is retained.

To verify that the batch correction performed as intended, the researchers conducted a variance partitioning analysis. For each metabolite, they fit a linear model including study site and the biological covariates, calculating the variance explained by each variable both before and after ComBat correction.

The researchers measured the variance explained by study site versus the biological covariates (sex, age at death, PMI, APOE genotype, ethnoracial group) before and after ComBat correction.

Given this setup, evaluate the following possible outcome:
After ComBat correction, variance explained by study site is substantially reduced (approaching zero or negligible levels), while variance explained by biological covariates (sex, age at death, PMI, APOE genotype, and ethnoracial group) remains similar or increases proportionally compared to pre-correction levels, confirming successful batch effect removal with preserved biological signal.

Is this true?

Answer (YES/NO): YES